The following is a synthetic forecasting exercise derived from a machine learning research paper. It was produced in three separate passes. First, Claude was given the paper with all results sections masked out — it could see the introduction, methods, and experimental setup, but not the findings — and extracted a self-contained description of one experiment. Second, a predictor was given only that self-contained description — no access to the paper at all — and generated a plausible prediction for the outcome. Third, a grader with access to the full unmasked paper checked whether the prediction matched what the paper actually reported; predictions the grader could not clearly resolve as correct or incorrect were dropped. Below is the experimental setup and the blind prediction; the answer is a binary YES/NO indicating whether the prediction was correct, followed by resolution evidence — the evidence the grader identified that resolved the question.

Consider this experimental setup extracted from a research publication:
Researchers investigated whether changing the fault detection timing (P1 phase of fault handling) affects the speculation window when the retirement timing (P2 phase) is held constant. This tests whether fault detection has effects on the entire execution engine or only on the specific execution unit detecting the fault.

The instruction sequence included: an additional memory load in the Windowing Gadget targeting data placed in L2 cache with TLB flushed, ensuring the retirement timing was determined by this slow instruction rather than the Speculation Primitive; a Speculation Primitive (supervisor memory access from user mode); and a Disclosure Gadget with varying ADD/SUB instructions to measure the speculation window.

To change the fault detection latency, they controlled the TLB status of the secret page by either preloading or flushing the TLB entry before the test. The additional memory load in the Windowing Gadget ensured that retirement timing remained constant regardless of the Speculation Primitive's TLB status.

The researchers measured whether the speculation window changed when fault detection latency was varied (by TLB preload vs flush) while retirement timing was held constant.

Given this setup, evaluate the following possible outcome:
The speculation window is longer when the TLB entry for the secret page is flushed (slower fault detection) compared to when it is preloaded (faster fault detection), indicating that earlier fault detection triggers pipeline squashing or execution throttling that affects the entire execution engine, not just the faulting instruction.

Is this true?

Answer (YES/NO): NO